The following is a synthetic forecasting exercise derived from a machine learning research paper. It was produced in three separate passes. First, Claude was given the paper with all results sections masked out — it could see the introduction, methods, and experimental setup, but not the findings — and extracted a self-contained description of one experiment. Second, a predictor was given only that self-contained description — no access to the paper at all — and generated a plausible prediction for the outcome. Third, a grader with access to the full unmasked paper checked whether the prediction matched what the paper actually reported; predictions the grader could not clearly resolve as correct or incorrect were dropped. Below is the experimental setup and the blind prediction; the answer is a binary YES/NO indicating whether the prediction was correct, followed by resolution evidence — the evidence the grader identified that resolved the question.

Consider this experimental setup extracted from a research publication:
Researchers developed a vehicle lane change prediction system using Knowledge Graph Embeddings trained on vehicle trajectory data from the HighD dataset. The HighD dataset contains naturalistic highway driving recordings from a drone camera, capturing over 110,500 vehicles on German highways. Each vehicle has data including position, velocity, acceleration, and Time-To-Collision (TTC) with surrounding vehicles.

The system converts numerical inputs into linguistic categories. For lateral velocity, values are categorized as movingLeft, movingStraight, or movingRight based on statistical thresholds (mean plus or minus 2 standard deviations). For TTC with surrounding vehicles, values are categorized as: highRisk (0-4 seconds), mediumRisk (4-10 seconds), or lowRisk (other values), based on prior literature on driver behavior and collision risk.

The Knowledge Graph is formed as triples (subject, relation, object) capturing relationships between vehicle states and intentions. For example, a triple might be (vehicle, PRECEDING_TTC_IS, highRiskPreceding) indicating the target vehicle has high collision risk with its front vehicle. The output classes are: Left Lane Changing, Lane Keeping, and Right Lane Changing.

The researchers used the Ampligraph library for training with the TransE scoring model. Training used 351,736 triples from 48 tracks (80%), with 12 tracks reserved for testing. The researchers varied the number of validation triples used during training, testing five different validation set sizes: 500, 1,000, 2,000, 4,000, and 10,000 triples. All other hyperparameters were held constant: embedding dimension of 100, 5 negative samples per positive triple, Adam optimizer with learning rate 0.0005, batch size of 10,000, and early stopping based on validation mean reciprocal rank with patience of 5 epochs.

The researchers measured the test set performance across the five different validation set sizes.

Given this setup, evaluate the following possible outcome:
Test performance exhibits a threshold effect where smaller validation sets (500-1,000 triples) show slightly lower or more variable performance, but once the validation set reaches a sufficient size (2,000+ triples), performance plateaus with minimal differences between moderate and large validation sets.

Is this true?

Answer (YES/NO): NO